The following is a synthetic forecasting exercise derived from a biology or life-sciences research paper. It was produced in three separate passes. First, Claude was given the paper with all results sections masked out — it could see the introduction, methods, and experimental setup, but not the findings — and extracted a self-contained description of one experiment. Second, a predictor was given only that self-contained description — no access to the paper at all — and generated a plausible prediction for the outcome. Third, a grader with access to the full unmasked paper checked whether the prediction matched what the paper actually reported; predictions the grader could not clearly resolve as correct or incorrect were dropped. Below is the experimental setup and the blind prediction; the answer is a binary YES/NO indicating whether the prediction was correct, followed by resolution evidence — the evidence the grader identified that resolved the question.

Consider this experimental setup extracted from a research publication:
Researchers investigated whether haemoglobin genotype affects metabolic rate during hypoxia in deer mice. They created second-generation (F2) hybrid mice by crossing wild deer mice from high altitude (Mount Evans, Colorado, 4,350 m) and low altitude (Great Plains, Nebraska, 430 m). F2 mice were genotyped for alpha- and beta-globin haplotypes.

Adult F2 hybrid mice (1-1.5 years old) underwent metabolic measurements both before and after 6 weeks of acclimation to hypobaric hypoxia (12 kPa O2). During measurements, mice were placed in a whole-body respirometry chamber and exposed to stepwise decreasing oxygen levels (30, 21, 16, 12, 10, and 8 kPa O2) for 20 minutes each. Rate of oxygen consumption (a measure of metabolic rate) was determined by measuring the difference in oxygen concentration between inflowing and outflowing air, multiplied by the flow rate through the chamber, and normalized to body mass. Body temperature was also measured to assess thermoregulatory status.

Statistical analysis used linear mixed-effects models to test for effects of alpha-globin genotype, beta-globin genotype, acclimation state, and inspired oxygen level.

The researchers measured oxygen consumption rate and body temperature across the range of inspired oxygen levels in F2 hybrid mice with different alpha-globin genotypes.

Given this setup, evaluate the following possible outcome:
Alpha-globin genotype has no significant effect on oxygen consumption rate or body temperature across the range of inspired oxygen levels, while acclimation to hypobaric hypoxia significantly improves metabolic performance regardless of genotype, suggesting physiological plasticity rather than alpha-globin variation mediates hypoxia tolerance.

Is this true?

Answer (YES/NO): NO